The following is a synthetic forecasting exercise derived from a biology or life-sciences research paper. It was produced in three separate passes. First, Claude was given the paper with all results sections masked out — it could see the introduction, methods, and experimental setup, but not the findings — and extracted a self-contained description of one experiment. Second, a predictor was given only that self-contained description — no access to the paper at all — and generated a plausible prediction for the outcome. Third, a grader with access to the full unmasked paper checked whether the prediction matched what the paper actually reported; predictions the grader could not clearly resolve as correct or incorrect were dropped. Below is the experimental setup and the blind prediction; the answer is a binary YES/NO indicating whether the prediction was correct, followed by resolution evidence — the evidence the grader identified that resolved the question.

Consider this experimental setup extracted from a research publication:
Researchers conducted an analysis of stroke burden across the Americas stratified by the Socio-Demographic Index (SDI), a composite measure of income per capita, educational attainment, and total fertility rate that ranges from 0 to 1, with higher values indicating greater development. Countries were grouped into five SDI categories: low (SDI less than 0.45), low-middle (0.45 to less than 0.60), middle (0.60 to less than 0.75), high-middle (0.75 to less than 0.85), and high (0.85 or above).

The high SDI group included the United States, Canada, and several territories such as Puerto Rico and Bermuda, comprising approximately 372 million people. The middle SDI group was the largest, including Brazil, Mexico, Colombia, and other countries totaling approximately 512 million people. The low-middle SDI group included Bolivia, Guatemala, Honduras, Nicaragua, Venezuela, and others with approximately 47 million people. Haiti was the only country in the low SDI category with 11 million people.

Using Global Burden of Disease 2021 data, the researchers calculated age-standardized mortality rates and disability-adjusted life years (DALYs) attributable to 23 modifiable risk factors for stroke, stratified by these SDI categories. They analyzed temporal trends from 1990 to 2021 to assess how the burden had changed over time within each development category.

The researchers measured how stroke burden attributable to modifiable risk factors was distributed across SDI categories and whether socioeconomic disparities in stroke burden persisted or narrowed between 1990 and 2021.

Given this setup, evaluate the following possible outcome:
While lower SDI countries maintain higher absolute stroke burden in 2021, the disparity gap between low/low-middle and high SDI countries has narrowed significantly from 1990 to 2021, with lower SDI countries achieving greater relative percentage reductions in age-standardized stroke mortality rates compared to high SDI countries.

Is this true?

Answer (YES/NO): NO